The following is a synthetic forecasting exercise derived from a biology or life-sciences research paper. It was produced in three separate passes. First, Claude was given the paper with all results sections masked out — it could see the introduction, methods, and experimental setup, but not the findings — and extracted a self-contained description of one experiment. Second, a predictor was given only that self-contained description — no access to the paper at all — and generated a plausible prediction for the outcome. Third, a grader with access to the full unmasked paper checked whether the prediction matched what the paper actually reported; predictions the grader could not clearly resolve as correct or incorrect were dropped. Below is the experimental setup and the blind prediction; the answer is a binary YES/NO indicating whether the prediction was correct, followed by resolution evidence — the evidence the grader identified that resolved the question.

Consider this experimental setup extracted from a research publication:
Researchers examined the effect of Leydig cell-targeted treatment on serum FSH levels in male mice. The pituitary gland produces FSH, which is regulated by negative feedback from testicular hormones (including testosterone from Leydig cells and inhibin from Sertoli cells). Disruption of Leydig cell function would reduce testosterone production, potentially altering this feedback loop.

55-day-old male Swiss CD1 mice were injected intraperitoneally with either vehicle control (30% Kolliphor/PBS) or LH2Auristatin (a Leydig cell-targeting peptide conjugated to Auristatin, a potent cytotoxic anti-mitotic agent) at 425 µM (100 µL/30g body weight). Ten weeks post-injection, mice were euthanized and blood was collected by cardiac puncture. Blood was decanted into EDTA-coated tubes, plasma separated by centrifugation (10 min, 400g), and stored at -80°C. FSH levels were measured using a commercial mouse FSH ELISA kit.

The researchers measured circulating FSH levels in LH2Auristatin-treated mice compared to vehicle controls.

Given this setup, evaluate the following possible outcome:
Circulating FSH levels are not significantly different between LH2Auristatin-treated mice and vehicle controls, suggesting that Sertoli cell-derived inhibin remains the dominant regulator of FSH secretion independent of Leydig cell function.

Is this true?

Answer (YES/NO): YES